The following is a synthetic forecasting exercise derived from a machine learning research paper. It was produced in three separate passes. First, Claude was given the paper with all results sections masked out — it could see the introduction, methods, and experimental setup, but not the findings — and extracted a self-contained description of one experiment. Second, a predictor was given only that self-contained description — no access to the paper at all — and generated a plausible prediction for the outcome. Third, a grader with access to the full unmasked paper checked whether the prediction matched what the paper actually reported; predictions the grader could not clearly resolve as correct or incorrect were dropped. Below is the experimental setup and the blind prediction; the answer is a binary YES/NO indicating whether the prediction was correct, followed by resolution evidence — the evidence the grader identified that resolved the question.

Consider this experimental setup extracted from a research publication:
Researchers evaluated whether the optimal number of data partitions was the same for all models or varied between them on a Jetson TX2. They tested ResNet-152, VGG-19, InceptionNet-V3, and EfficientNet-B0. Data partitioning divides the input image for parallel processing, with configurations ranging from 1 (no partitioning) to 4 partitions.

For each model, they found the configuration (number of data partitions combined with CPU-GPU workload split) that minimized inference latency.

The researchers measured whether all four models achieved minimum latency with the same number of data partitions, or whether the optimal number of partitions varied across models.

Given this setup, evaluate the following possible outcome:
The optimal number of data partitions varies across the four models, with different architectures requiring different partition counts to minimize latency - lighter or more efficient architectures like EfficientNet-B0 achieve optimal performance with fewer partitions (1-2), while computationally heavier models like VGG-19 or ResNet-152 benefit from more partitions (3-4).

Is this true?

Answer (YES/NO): NO